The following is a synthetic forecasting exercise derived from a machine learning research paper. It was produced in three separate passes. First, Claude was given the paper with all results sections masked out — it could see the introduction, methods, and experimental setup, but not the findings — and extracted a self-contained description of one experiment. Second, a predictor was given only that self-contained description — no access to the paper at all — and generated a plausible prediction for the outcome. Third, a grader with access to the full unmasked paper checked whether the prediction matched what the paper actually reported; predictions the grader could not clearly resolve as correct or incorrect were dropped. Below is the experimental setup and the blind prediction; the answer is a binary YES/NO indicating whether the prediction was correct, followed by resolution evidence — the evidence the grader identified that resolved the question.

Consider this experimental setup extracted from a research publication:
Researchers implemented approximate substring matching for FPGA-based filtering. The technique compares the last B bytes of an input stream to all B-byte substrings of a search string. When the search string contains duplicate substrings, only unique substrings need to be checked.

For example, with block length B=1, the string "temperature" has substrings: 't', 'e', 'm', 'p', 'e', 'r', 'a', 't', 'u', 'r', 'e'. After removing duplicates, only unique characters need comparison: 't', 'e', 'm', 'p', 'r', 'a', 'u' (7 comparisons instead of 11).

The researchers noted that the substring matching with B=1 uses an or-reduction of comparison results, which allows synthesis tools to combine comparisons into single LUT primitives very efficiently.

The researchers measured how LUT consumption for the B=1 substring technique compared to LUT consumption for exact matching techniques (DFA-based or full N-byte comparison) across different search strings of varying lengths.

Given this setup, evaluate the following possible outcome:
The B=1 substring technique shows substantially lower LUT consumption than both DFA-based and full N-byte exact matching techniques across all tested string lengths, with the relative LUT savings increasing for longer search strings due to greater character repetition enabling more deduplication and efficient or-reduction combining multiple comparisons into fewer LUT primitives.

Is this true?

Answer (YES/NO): YES